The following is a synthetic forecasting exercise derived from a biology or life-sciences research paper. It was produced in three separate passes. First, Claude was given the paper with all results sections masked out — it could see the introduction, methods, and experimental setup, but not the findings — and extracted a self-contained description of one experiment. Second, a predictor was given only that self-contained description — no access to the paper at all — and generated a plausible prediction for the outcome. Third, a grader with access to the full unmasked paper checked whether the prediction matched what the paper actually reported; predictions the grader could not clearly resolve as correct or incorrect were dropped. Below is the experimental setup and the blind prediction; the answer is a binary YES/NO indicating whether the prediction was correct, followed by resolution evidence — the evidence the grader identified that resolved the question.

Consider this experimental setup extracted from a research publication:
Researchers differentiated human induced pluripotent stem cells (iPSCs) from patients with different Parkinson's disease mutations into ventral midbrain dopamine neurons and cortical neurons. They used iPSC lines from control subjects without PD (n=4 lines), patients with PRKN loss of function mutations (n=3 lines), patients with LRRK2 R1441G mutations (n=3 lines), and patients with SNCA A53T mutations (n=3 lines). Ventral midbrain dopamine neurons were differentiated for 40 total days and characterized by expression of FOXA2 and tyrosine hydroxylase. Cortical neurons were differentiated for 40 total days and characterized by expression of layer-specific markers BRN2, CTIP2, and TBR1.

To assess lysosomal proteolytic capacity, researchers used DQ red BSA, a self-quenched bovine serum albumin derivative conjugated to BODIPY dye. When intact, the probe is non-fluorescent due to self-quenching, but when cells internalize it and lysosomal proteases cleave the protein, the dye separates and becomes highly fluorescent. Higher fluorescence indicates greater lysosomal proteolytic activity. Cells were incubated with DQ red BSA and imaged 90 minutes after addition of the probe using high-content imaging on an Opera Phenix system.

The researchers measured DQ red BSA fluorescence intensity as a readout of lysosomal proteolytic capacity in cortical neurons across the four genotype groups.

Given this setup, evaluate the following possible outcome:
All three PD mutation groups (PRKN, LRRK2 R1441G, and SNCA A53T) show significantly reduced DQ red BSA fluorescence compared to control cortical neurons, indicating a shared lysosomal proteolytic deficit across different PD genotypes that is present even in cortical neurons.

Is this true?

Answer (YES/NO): NO